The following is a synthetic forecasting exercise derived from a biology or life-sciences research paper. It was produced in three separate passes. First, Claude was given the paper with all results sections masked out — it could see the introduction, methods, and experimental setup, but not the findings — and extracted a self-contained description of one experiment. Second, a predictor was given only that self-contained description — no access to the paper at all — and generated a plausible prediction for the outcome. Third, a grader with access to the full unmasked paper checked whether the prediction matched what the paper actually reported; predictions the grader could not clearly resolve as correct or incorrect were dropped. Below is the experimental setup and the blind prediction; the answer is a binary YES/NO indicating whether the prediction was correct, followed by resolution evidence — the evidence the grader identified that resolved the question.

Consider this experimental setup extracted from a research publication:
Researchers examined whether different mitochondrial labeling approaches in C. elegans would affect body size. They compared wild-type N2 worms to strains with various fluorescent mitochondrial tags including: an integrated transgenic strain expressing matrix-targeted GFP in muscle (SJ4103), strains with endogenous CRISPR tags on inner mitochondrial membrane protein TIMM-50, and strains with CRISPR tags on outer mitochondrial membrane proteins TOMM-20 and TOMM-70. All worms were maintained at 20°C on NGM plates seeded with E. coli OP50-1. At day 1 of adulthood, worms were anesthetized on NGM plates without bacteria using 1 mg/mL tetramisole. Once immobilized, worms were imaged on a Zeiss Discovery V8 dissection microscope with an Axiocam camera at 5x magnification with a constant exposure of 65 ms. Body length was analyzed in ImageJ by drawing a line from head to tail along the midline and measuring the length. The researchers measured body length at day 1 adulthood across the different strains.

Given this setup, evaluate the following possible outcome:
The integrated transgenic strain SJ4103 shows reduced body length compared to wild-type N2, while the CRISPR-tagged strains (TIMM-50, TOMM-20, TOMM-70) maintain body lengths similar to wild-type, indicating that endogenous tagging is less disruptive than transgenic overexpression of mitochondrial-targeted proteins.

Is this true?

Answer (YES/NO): NO